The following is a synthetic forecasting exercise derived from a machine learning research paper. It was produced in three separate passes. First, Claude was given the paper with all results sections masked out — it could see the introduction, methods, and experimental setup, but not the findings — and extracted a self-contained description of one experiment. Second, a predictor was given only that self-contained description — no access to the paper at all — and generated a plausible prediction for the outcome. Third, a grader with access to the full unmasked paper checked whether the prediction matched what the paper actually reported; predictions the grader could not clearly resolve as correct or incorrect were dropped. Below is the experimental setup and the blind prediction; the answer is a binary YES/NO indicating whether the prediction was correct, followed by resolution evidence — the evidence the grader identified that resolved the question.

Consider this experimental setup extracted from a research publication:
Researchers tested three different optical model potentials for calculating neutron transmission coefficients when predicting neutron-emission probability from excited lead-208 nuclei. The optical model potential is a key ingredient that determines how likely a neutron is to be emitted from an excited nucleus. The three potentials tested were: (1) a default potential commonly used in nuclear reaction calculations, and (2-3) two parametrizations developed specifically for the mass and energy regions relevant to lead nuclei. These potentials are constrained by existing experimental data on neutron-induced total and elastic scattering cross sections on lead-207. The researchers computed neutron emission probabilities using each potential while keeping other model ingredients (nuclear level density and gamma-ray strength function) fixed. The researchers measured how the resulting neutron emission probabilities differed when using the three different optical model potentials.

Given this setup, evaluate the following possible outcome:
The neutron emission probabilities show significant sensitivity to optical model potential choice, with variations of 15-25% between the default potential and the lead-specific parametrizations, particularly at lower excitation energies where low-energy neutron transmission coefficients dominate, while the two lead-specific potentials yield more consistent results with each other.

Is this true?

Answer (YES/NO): NO